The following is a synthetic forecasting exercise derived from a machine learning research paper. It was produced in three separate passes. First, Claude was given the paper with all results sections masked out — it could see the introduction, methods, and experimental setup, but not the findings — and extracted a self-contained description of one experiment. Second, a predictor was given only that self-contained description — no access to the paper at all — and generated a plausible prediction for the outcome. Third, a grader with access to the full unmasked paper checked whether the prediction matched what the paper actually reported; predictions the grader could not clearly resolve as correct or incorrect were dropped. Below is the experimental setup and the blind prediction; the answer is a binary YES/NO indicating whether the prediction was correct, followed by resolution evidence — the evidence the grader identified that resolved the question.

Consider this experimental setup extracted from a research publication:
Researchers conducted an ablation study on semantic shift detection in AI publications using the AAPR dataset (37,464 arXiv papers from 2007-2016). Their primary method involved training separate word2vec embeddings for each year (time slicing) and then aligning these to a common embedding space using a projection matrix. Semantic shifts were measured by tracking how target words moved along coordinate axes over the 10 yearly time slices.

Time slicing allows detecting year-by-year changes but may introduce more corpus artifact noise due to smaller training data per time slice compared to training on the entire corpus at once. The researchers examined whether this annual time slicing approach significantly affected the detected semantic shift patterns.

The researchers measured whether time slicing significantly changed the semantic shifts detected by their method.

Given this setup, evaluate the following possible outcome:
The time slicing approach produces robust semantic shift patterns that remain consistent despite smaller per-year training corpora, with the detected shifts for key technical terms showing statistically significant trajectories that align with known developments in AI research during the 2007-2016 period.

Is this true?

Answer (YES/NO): NO